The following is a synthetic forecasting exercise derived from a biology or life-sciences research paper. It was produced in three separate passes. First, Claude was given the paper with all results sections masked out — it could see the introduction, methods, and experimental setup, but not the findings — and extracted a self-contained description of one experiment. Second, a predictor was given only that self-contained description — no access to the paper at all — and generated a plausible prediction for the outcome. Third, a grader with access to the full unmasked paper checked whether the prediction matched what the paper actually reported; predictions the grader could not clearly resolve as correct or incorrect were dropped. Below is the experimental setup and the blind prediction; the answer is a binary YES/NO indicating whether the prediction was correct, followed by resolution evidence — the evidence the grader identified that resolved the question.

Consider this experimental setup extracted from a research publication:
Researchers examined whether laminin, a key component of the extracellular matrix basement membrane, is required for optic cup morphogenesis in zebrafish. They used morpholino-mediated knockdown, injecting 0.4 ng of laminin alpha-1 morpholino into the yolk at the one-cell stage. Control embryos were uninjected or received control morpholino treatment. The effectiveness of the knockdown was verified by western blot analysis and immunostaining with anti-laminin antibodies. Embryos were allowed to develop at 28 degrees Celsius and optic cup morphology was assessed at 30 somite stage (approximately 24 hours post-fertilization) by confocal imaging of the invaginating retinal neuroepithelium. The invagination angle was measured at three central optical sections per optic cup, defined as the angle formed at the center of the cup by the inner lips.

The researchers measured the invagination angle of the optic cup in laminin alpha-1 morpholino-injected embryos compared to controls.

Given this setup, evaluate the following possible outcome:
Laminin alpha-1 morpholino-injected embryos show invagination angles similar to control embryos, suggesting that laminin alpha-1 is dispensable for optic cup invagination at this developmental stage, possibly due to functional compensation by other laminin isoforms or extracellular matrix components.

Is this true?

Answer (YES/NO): NO